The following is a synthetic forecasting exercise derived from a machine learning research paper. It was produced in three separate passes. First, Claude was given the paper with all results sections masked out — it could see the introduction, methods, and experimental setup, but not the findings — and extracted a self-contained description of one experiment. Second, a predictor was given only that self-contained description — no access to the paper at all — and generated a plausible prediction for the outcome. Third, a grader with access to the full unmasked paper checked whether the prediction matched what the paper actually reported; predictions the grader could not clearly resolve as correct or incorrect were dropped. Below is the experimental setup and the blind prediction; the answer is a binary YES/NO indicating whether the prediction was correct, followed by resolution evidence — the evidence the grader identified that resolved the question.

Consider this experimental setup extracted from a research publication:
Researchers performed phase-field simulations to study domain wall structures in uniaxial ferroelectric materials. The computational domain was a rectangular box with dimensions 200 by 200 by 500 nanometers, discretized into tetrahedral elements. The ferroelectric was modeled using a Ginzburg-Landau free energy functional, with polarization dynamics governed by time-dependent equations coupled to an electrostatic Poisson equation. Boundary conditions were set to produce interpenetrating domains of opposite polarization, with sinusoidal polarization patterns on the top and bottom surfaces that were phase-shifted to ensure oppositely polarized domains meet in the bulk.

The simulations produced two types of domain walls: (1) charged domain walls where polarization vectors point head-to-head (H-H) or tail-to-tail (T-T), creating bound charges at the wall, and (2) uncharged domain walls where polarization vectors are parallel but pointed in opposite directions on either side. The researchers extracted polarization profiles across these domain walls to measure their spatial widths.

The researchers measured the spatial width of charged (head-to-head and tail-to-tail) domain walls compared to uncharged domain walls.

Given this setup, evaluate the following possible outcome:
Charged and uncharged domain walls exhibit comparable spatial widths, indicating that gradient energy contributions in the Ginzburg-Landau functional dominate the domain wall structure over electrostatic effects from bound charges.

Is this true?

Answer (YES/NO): NO